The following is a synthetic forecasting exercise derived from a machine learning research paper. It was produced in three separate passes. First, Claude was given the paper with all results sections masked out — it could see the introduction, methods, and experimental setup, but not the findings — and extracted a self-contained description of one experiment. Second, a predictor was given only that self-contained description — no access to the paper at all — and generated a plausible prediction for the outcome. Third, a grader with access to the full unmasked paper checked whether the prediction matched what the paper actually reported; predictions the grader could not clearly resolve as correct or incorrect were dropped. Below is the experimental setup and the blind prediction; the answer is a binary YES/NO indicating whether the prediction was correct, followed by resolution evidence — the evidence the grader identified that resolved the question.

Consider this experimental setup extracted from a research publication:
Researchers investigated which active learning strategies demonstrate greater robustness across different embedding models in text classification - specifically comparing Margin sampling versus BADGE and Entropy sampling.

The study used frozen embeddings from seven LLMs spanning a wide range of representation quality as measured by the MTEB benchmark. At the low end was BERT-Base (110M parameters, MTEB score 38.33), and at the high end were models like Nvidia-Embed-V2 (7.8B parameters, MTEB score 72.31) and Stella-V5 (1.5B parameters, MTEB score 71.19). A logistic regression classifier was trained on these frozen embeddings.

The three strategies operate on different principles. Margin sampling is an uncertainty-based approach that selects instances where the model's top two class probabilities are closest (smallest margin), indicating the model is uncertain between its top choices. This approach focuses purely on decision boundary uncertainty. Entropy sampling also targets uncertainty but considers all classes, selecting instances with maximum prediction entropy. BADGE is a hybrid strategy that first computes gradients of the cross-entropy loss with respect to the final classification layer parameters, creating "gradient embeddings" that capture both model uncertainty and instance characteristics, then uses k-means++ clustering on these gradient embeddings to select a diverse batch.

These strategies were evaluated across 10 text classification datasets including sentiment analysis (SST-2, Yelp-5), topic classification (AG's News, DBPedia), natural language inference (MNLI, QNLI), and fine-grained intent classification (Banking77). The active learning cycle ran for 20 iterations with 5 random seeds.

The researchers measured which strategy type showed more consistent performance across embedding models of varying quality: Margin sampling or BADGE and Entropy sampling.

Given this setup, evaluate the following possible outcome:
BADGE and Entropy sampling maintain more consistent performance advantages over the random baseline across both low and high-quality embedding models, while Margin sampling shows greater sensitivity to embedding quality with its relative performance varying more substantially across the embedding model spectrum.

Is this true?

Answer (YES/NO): NO